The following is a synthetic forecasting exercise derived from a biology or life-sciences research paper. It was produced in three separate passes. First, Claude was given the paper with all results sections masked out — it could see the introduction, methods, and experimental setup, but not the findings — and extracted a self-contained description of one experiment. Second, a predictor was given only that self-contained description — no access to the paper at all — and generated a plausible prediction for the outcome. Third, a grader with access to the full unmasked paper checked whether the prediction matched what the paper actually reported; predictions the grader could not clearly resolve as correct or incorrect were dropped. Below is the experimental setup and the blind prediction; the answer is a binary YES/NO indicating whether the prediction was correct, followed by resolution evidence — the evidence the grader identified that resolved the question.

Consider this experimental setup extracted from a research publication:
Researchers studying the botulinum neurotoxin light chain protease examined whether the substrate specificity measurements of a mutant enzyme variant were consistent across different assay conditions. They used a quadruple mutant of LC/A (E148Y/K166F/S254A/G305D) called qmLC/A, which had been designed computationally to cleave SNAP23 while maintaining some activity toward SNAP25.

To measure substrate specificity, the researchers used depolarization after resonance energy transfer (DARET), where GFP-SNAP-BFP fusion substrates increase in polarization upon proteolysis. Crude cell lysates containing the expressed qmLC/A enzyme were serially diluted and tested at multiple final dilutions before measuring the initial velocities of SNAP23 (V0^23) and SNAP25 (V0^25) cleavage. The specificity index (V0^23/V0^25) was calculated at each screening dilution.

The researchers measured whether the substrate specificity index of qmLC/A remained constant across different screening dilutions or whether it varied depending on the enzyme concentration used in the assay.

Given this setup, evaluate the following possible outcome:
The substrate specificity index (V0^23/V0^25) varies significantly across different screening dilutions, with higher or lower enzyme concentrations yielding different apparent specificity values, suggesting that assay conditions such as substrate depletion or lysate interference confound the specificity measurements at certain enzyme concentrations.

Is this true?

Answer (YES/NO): YES